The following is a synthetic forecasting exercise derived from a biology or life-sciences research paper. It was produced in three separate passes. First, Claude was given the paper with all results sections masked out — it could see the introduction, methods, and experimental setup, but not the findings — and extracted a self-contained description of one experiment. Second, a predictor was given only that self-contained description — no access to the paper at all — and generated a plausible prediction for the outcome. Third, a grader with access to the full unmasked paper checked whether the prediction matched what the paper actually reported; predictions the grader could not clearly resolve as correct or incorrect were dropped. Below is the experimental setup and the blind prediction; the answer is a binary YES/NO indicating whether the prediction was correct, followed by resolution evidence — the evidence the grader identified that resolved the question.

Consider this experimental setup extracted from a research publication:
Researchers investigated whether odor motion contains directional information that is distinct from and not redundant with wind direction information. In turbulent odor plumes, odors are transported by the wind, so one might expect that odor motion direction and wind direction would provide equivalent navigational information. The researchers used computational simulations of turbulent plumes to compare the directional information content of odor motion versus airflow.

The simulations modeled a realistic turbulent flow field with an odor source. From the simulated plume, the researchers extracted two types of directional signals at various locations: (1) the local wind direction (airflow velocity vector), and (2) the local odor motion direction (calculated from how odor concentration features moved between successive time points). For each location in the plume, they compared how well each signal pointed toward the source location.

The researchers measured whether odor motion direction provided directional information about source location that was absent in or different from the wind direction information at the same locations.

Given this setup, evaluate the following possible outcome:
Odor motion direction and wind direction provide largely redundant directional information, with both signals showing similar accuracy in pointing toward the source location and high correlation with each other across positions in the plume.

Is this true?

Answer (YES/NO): NO